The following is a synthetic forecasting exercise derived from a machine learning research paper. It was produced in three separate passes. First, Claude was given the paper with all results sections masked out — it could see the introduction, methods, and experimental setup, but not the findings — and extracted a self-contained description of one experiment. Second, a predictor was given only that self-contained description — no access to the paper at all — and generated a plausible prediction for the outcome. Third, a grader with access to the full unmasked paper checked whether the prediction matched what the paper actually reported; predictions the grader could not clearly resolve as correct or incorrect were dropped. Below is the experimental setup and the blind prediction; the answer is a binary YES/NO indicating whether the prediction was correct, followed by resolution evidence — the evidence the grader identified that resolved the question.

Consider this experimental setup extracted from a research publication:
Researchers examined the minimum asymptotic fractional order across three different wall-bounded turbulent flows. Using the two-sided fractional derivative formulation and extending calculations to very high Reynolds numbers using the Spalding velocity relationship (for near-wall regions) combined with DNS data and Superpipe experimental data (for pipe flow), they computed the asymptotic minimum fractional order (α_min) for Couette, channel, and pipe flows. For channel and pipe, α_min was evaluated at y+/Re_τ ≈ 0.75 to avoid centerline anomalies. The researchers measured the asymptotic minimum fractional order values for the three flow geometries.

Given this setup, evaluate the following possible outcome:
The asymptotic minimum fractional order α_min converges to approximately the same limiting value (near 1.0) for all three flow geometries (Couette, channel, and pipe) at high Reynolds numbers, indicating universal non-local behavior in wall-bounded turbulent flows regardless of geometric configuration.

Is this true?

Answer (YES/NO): NO